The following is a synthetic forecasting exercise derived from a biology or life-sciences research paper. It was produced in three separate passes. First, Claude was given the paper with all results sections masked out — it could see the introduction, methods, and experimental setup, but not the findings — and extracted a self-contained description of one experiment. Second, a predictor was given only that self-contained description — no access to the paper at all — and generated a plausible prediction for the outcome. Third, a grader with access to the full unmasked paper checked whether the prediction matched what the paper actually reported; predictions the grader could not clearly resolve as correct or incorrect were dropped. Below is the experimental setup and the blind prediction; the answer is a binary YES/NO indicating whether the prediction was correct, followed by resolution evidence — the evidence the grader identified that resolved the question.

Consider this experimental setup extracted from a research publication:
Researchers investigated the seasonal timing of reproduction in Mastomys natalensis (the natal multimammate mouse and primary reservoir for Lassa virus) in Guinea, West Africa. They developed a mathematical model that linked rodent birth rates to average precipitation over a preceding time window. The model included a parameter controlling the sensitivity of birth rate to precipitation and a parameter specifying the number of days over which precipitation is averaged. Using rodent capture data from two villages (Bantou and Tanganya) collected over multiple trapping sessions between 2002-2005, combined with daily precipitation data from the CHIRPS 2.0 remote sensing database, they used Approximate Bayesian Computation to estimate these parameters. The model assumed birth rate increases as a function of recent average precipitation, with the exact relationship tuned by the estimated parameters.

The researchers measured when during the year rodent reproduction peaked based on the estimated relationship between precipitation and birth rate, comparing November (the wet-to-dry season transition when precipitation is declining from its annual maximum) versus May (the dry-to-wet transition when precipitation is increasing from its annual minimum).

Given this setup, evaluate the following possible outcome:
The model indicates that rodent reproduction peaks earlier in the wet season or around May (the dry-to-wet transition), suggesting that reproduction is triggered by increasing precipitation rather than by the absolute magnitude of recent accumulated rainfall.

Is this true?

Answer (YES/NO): NO